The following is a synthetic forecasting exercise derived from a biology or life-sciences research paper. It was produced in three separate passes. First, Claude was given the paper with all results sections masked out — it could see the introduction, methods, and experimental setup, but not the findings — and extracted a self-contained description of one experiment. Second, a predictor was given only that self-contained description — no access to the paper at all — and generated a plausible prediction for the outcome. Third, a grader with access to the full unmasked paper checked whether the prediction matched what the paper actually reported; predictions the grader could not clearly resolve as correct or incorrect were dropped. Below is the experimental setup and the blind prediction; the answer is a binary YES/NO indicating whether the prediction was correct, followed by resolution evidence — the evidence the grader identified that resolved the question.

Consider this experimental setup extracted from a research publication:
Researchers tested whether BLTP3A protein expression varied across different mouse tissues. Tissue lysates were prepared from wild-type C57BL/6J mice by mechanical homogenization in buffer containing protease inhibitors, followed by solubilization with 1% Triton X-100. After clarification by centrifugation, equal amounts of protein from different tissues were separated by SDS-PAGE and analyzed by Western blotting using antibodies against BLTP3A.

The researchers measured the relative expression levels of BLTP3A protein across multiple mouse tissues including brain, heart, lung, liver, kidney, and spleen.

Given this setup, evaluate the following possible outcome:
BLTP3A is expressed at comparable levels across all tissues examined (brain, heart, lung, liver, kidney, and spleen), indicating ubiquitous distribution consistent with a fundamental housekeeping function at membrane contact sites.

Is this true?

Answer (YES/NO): NO